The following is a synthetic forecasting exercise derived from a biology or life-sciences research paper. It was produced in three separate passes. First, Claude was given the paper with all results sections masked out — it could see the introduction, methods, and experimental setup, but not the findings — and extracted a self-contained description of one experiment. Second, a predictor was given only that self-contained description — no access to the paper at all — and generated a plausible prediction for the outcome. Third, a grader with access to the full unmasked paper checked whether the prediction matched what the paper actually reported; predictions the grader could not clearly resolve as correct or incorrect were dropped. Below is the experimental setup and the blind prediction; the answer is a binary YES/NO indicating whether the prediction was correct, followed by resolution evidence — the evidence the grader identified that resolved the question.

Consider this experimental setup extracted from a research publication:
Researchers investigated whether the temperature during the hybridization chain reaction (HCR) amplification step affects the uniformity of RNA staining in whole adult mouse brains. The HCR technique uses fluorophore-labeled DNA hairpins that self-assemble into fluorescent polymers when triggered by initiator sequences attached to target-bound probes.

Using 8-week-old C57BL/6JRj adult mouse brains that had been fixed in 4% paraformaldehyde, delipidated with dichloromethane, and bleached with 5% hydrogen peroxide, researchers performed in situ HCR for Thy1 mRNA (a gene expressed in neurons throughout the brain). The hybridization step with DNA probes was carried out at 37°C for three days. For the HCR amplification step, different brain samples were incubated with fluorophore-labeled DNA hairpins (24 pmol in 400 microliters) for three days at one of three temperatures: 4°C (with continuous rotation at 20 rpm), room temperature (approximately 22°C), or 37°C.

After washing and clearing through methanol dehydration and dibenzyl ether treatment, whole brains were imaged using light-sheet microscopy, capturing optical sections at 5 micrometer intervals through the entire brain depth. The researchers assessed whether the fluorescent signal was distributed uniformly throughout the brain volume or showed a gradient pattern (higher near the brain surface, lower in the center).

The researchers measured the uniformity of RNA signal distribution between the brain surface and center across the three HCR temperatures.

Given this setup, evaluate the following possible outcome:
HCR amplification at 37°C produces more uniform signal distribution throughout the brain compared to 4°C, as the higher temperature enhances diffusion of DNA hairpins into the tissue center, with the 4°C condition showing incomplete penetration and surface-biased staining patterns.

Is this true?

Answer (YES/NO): NO